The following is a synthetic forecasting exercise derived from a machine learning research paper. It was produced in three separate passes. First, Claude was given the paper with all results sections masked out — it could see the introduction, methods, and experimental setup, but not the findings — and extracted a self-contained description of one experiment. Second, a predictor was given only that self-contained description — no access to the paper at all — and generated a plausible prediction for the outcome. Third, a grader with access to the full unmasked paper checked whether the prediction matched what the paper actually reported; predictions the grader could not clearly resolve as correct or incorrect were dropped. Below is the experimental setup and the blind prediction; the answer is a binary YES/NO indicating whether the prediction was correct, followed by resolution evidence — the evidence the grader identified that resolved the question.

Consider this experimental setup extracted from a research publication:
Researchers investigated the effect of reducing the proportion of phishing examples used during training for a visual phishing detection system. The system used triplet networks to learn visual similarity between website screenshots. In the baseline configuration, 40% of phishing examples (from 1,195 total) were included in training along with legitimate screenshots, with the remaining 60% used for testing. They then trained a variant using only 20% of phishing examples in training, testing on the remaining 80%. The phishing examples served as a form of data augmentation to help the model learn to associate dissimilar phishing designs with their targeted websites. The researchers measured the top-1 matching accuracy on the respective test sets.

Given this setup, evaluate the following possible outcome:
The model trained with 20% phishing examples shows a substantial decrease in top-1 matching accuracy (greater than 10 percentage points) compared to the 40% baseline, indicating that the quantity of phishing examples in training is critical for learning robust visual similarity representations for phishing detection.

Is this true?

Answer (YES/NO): NO